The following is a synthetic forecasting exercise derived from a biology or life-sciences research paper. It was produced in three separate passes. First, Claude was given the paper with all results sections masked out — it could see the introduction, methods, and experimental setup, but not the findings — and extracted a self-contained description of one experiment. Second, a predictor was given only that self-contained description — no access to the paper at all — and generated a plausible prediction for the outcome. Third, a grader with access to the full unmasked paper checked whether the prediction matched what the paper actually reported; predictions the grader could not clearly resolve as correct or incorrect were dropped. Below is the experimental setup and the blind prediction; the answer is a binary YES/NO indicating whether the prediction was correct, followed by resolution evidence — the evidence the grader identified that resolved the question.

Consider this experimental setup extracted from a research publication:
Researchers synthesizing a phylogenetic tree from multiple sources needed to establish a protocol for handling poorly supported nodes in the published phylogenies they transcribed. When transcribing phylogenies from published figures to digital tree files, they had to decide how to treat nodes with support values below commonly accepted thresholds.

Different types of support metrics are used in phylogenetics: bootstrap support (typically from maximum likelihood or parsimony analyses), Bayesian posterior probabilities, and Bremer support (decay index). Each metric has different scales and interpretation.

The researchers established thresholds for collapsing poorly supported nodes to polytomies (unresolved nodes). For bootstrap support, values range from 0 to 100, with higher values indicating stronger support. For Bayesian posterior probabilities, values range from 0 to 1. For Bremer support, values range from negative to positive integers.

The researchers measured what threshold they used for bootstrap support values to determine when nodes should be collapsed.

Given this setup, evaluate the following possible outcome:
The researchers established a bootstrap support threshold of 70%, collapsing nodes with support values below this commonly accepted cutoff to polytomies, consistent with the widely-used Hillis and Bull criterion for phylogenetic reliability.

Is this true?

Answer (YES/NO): YES